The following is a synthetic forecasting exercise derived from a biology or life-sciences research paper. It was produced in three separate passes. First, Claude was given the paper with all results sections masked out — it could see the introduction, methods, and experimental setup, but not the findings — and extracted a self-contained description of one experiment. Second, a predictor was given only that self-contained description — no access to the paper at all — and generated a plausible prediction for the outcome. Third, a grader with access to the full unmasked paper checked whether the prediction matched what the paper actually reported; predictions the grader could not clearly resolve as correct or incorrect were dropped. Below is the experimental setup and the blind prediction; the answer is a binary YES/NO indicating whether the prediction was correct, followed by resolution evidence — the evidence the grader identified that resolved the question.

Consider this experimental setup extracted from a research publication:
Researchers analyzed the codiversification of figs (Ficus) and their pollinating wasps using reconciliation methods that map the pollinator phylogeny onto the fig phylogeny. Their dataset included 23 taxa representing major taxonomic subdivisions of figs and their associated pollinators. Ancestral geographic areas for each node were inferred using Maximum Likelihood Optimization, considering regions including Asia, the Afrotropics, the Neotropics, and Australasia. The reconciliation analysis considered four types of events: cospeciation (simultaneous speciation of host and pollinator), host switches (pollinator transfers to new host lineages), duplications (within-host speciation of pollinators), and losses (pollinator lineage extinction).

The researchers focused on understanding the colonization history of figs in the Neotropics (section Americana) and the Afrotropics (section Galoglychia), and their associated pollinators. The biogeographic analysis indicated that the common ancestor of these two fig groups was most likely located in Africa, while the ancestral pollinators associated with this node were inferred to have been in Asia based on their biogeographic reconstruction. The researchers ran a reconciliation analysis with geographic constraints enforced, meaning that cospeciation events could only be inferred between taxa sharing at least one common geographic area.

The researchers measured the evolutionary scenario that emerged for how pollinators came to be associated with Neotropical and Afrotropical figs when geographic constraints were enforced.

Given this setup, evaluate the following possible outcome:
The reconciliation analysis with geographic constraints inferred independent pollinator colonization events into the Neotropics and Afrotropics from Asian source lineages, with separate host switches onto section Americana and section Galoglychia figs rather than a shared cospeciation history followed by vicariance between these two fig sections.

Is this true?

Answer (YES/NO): YES